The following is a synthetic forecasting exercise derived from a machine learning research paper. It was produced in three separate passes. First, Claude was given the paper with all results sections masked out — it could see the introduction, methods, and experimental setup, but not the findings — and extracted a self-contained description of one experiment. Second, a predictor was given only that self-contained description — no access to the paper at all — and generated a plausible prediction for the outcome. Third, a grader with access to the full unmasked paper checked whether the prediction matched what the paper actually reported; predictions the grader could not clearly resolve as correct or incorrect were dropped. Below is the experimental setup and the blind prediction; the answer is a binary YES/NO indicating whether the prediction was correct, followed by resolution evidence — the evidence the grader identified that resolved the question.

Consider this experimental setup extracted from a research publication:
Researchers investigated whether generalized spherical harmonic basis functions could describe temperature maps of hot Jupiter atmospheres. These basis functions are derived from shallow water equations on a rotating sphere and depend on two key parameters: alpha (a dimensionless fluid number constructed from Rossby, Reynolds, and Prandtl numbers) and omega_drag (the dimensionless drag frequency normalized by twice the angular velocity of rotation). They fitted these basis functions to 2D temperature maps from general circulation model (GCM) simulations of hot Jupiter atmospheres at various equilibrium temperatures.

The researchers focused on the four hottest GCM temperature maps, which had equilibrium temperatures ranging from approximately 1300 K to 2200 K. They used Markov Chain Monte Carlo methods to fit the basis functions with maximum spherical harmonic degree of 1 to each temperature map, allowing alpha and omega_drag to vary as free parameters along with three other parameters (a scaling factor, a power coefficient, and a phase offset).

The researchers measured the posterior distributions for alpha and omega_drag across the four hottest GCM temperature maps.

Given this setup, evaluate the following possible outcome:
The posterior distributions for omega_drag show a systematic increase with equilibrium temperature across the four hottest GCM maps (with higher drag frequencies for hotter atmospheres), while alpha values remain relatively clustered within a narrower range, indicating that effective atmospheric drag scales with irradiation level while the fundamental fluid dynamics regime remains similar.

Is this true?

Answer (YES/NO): NO